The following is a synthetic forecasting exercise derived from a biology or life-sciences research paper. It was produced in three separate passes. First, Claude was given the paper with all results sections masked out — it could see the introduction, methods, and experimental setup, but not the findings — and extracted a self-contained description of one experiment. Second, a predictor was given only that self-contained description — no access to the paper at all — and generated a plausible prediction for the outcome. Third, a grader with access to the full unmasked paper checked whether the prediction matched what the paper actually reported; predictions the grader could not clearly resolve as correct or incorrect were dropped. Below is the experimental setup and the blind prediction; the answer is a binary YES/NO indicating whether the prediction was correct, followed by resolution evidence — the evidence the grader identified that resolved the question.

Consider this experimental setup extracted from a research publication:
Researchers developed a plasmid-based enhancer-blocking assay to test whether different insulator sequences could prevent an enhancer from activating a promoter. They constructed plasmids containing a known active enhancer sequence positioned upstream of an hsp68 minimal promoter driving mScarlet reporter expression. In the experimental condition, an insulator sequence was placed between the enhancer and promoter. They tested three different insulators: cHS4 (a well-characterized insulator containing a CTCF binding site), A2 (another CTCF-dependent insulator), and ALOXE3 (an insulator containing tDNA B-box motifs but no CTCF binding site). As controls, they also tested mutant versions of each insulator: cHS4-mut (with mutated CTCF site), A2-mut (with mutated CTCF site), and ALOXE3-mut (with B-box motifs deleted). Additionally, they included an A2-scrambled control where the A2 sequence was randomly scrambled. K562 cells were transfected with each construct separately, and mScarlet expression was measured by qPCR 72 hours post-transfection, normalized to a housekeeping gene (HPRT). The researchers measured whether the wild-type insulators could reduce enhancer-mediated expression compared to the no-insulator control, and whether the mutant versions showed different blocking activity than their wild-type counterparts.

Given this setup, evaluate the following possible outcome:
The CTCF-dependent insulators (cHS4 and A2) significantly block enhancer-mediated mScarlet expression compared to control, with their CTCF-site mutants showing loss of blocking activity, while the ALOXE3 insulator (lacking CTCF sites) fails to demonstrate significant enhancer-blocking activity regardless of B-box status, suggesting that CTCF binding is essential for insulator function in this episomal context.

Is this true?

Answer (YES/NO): NO